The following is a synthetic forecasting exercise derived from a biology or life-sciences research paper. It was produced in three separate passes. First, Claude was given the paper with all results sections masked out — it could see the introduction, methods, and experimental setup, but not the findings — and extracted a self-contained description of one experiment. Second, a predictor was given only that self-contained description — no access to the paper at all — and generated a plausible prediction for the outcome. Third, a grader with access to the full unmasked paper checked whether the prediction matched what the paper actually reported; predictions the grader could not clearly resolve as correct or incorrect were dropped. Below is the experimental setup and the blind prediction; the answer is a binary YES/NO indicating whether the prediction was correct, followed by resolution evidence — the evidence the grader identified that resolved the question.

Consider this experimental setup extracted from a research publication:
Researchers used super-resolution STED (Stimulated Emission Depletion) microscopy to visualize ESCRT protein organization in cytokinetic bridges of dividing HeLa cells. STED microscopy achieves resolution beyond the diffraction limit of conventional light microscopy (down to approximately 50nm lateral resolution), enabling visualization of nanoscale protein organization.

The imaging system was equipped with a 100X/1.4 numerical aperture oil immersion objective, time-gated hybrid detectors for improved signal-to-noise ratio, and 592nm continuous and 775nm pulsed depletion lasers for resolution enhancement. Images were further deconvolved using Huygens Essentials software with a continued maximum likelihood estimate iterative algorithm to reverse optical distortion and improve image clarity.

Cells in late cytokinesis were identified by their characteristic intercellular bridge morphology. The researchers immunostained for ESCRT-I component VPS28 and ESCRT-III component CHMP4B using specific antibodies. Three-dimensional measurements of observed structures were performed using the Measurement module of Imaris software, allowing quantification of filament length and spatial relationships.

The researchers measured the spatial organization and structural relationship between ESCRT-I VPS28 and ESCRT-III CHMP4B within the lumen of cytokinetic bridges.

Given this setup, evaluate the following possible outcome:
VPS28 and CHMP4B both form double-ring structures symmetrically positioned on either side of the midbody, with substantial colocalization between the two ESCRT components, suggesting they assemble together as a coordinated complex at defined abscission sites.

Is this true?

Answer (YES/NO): NO